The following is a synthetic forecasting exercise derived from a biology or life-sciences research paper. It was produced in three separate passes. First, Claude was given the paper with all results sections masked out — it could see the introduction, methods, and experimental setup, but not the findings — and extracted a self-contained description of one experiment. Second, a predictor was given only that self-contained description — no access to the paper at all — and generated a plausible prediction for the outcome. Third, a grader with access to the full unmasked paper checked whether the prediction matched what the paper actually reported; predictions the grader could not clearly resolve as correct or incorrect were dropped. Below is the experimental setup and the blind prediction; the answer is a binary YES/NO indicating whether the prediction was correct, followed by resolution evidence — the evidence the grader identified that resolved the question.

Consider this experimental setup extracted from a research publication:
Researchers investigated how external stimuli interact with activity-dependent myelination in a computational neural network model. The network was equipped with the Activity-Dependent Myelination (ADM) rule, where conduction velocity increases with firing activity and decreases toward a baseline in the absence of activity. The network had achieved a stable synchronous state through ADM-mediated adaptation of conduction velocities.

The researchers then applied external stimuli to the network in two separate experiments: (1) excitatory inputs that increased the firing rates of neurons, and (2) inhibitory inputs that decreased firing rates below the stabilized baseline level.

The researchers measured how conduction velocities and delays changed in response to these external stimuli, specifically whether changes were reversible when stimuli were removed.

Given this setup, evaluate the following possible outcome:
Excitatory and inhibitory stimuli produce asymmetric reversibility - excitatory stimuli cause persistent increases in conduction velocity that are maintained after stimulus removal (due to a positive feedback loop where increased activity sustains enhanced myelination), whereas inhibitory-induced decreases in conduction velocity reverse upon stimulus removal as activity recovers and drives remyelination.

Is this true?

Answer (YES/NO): NO